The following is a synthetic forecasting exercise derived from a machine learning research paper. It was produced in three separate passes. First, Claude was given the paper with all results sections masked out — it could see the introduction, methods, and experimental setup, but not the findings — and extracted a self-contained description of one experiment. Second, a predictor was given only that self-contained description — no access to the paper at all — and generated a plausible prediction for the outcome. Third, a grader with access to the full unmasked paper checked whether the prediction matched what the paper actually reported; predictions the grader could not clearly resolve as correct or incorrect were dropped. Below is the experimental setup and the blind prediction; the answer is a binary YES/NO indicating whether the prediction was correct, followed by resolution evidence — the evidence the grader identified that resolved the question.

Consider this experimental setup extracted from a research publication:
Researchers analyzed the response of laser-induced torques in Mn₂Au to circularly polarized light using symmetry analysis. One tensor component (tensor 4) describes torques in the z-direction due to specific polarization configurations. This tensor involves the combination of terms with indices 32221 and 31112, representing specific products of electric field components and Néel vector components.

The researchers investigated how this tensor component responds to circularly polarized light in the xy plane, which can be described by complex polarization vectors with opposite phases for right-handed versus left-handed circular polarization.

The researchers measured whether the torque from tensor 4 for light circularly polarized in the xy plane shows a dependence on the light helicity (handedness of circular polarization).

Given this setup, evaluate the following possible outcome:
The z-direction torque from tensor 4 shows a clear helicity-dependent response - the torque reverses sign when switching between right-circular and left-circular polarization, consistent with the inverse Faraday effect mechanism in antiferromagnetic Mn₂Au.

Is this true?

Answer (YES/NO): NO